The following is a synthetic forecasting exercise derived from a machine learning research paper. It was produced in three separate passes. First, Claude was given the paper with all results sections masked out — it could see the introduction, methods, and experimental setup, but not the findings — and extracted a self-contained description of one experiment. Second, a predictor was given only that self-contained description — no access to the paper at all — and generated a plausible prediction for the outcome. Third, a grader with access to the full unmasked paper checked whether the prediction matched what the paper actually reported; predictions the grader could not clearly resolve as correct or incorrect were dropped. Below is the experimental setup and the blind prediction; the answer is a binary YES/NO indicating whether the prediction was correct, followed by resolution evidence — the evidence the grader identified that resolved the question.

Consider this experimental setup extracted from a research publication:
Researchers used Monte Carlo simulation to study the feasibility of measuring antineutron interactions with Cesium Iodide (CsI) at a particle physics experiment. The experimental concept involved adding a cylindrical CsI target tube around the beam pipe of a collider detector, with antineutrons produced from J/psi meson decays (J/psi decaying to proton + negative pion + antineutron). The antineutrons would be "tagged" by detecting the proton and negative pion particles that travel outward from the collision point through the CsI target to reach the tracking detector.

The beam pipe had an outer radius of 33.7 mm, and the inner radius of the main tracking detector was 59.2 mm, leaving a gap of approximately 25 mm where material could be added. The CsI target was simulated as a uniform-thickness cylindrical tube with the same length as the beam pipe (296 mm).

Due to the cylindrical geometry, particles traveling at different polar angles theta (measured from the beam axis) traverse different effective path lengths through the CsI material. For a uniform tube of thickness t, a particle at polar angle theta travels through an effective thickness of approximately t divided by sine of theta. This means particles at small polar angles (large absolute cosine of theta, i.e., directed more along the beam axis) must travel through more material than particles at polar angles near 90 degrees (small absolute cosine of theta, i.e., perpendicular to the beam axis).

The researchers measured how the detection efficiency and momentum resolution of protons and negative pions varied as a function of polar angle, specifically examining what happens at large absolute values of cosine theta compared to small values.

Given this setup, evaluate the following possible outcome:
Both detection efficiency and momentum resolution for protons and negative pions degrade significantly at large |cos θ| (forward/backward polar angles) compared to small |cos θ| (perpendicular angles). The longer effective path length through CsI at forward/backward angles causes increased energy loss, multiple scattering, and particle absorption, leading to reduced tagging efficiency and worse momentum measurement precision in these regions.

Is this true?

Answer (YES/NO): YES